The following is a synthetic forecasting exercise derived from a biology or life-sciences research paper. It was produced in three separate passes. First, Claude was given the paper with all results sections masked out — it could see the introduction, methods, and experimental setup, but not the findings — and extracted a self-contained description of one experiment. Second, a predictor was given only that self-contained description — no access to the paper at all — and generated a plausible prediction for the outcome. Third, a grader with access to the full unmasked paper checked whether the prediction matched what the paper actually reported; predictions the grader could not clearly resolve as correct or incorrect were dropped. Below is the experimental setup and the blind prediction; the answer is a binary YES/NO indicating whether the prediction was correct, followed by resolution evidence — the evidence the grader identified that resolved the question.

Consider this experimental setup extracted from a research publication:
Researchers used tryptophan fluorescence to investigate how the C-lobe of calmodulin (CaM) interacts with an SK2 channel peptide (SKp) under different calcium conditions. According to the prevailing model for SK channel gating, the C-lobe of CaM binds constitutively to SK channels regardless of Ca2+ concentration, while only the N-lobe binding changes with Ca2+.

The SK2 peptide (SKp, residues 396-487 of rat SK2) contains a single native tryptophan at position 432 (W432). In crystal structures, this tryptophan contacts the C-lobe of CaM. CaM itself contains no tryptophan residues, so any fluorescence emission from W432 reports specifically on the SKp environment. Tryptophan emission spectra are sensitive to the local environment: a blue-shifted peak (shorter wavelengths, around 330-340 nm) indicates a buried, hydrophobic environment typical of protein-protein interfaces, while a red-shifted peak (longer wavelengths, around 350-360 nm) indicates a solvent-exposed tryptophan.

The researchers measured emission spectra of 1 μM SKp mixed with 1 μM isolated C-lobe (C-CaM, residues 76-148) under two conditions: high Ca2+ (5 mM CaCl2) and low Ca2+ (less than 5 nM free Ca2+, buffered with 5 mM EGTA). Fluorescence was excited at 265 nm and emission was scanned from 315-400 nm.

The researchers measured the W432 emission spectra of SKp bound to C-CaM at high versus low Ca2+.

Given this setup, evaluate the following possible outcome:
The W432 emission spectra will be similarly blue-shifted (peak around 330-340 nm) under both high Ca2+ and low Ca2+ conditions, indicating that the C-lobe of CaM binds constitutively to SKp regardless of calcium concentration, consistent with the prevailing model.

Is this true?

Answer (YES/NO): NO